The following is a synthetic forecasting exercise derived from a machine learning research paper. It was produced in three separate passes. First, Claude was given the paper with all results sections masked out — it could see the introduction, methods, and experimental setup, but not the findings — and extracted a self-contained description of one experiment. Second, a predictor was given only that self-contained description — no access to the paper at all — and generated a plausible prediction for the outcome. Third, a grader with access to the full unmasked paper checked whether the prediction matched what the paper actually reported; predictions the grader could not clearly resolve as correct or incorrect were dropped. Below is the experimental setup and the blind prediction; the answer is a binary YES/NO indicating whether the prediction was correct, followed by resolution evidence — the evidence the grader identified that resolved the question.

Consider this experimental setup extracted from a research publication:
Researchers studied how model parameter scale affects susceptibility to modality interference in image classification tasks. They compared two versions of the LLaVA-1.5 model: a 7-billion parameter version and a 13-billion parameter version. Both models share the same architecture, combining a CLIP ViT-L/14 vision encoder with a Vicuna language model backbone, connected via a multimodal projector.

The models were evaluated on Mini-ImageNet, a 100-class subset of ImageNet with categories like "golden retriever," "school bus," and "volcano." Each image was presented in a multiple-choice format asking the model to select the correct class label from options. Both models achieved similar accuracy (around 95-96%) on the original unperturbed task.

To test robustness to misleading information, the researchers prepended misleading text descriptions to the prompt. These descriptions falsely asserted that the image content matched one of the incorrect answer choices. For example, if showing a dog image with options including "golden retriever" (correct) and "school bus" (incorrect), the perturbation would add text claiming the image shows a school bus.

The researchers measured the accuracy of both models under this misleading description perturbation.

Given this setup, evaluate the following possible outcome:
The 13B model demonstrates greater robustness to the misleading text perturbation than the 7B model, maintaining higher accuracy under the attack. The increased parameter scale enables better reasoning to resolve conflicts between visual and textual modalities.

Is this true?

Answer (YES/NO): YES